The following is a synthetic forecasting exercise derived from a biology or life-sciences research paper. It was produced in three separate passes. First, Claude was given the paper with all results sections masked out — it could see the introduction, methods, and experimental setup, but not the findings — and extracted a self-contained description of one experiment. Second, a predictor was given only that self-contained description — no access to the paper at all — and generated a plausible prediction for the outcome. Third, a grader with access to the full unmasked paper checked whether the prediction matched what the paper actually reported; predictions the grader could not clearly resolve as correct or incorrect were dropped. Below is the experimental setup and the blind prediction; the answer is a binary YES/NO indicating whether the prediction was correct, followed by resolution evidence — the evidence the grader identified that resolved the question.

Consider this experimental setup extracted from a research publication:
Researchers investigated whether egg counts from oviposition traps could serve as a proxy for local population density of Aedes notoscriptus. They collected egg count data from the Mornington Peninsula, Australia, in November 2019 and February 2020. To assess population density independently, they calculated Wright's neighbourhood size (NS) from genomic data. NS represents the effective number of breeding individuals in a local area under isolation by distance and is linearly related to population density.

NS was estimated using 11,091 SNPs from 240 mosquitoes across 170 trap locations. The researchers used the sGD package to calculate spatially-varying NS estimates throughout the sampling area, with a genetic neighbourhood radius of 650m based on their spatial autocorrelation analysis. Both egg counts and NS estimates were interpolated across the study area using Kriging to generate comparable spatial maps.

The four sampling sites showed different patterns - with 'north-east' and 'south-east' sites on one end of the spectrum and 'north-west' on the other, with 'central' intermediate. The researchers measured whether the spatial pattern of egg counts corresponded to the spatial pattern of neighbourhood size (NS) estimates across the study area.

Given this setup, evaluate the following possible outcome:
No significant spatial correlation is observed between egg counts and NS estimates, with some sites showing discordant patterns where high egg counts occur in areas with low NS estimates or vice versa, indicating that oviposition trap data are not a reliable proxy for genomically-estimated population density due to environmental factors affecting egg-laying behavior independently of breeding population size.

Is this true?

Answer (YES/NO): NO